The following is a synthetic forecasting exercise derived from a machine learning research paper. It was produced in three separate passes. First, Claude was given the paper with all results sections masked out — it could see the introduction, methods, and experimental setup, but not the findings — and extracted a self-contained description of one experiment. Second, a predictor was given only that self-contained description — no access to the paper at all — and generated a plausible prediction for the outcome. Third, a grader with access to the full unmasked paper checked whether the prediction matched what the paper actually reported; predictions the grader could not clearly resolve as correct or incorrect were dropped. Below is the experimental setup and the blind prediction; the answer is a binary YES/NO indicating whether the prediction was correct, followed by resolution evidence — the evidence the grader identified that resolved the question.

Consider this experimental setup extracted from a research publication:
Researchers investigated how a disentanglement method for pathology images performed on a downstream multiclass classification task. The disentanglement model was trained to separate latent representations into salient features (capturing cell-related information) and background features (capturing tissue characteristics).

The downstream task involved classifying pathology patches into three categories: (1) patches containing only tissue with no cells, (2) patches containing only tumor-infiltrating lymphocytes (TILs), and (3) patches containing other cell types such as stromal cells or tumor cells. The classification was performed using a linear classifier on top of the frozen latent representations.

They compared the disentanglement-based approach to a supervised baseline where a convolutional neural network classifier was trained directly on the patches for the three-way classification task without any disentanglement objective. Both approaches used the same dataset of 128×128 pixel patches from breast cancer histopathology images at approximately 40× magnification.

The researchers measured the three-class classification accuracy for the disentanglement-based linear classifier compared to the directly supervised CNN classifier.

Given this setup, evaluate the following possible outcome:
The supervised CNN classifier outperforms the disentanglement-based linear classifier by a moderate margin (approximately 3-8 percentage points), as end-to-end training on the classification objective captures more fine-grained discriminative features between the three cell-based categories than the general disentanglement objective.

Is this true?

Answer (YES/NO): NO